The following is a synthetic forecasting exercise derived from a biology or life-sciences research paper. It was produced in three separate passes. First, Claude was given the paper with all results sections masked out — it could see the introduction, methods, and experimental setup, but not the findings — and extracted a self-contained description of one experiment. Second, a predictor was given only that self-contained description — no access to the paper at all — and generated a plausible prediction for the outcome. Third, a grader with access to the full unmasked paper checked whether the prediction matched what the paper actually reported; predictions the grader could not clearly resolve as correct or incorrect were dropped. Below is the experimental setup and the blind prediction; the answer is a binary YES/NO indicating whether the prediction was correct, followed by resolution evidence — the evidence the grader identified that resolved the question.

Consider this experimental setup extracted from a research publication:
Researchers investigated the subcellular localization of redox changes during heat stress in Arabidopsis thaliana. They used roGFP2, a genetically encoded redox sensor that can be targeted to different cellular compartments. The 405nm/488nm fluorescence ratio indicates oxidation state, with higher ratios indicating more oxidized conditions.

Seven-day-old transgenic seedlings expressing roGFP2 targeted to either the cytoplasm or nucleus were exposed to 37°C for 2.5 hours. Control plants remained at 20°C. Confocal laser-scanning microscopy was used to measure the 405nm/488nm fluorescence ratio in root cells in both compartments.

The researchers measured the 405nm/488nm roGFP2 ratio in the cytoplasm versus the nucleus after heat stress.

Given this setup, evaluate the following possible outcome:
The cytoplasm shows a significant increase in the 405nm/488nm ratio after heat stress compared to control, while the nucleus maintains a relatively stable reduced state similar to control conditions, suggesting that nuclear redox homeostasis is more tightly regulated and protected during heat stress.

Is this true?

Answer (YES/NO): NO